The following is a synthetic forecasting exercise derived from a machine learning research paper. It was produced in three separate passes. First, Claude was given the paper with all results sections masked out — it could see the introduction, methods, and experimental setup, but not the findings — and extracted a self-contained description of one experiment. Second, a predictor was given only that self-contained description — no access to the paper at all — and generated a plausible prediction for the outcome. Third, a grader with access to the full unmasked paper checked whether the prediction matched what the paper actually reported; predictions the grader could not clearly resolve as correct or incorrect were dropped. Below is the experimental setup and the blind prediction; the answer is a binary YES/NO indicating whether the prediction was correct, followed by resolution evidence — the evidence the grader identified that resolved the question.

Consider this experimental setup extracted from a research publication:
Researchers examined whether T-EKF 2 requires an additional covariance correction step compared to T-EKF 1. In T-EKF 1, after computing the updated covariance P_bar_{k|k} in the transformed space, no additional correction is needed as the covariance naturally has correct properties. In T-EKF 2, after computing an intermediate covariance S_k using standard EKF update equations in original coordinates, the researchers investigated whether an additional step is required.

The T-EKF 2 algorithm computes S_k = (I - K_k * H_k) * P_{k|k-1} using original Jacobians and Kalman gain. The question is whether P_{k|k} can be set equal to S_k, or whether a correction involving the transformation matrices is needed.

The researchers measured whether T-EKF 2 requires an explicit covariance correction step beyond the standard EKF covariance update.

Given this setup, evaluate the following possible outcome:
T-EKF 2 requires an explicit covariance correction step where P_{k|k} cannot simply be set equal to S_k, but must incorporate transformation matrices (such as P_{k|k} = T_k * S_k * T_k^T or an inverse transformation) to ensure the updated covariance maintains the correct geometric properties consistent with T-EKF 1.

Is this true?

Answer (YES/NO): YES